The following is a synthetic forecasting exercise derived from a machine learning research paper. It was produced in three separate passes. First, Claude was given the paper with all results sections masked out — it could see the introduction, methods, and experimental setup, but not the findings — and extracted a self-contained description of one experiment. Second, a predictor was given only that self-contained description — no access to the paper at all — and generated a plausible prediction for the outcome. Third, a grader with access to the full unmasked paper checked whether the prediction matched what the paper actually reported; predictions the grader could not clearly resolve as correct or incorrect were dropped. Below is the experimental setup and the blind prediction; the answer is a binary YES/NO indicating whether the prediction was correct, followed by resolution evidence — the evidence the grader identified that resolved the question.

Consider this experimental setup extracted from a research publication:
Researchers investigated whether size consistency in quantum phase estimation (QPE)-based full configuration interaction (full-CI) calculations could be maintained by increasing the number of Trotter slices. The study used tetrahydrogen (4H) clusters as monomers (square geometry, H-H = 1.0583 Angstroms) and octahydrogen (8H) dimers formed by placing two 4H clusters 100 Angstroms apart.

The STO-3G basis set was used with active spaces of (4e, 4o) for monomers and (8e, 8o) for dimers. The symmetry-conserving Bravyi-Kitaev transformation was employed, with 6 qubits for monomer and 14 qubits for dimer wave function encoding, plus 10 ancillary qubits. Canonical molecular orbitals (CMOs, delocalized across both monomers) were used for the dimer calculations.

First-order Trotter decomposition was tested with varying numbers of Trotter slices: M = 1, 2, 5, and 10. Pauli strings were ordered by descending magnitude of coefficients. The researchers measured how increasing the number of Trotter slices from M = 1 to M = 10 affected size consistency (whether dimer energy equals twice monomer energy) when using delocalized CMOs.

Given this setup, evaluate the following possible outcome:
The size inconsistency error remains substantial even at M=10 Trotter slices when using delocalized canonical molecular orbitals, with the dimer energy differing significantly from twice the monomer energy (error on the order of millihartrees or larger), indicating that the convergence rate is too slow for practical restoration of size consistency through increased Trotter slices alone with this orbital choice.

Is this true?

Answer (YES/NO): NO